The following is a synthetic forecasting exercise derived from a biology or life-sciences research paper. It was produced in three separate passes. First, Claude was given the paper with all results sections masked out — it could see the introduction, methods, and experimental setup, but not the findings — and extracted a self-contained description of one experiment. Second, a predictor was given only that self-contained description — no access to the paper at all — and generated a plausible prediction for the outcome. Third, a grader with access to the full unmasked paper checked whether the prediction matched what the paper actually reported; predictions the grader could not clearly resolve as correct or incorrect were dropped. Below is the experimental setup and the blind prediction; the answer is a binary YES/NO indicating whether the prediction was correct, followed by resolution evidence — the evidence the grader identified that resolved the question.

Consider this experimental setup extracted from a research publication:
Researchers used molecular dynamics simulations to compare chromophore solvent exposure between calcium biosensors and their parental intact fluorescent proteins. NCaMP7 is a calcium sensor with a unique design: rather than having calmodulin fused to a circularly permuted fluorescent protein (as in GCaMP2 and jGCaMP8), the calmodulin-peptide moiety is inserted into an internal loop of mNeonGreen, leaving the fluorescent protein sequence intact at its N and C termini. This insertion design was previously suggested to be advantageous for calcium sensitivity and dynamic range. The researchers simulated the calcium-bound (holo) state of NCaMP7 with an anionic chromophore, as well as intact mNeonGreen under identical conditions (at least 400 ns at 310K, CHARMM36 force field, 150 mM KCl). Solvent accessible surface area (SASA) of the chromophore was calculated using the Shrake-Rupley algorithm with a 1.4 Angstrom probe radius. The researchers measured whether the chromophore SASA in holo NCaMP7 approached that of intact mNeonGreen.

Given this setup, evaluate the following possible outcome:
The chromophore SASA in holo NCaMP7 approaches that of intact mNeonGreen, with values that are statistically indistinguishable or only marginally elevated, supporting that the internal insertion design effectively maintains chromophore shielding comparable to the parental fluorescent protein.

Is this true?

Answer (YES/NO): NO